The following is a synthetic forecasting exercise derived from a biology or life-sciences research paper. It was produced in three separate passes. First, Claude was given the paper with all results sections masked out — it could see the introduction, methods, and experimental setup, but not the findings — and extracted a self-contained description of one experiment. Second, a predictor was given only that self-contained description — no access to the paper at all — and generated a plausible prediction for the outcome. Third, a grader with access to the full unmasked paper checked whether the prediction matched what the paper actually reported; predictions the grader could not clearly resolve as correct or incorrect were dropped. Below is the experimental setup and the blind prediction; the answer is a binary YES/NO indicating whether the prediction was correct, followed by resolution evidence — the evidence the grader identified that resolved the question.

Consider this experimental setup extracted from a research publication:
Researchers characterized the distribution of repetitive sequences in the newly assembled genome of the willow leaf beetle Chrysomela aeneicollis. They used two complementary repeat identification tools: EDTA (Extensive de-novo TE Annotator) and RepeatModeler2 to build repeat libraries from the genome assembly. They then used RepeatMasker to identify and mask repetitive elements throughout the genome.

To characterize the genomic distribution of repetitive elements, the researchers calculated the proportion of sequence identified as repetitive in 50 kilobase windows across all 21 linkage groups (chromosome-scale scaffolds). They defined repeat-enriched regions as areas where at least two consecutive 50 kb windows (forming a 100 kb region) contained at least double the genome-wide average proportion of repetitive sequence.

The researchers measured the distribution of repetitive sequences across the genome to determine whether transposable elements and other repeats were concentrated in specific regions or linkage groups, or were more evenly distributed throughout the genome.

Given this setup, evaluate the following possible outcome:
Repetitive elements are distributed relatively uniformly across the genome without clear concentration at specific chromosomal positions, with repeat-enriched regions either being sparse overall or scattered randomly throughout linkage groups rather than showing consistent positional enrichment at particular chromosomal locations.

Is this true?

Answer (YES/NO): NO